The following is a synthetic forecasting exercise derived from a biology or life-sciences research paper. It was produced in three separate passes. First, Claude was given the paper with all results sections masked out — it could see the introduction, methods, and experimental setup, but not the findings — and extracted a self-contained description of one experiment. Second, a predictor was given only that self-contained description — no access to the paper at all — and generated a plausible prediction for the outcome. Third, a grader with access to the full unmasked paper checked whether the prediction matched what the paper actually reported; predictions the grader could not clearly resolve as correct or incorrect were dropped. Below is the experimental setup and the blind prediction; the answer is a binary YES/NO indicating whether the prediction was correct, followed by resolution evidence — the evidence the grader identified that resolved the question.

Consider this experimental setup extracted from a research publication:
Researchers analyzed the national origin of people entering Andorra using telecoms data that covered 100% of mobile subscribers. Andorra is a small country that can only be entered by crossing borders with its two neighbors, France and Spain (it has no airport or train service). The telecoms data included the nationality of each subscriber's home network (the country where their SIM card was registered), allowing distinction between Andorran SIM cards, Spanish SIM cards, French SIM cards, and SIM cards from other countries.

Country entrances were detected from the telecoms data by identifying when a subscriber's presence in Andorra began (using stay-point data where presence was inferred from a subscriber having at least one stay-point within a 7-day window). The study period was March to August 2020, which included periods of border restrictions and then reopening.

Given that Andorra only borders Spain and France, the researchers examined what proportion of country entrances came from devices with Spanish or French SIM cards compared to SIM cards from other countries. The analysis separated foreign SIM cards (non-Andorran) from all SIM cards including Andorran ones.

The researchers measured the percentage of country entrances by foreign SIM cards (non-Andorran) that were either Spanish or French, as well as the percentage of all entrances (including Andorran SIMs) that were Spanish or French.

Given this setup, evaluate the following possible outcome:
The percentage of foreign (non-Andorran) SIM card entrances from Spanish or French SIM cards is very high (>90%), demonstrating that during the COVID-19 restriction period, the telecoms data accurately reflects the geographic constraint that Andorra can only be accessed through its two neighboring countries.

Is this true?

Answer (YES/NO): NO